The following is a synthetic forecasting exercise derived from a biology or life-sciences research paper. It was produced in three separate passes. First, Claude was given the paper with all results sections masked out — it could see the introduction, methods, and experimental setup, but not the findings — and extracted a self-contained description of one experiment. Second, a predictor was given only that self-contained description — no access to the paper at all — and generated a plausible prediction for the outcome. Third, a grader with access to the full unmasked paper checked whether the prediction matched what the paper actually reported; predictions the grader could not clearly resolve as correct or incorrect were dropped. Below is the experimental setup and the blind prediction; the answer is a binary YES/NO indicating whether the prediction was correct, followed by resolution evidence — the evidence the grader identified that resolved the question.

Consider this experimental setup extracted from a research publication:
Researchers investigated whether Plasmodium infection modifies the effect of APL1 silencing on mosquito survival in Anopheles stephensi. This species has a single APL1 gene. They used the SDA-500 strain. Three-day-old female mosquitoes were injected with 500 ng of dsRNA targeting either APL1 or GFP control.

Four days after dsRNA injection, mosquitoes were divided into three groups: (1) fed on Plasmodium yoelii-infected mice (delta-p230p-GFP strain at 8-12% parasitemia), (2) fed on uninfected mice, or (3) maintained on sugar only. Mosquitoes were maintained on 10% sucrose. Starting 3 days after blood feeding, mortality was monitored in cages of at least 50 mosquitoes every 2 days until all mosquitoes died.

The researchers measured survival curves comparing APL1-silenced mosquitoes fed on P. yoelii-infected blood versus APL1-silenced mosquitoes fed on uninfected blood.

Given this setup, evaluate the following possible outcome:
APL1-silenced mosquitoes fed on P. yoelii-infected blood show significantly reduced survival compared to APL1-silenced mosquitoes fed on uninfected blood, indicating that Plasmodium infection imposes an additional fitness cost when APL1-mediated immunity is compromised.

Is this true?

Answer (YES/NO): YES